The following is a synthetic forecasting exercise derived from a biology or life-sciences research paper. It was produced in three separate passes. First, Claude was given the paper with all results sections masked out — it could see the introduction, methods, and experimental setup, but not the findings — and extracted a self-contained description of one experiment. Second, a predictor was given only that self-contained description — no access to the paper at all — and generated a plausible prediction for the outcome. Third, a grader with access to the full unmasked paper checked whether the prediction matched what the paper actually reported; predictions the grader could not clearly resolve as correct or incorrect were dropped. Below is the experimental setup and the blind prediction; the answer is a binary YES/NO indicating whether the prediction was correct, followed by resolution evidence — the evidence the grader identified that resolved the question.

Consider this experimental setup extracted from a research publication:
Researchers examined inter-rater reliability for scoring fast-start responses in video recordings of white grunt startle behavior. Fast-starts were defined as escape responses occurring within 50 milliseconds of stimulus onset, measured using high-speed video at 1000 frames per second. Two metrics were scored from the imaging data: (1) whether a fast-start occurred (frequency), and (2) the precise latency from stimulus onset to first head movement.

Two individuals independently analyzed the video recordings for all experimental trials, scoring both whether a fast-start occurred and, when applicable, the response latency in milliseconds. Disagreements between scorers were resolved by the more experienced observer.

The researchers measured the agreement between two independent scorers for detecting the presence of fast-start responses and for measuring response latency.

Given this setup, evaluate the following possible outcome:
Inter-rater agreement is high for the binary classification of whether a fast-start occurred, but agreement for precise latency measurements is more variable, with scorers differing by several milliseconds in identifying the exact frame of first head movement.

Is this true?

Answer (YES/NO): NO